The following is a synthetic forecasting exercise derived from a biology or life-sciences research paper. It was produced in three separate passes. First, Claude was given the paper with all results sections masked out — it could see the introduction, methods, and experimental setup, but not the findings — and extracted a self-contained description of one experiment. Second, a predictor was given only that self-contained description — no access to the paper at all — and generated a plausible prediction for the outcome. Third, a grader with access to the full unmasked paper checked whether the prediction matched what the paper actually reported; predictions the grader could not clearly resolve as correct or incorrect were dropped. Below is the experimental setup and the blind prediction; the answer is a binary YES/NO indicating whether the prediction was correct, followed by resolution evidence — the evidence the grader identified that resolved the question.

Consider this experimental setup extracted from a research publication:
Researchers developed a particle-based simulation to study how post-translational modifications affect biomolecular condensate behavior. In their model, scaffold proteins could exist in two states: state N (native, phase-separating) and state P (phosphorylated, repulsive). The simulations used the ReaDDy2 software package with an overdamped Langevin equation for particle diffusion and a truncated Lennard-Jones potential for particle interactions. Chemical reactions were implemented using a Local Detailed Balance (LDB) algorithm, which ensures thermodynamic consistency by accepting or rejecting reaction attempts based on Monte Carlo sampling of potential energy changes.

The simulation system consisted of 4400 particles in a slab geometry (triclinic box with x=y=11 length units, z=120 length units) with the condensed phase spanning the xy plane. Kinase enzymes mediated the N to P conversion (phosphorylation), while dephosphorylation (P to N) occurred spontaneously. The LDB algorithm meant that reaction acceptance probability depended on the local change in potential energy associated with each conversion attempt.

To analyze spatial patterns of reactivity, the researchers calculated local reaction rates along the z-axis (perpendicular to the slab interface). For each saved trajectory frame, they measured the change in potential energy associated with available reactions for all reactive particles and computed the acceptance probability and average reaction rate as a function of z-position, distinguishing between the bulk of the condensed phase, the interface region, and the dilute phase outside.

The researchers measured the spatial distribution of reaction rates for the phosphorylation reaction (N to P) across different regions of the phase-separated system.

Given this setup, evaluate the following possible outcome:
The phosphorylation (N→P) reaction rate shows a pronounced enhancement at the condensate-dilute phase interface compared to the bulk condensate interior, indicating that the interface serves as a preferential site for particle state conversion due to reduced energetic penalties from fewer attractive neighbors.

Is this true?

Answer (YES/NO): YES